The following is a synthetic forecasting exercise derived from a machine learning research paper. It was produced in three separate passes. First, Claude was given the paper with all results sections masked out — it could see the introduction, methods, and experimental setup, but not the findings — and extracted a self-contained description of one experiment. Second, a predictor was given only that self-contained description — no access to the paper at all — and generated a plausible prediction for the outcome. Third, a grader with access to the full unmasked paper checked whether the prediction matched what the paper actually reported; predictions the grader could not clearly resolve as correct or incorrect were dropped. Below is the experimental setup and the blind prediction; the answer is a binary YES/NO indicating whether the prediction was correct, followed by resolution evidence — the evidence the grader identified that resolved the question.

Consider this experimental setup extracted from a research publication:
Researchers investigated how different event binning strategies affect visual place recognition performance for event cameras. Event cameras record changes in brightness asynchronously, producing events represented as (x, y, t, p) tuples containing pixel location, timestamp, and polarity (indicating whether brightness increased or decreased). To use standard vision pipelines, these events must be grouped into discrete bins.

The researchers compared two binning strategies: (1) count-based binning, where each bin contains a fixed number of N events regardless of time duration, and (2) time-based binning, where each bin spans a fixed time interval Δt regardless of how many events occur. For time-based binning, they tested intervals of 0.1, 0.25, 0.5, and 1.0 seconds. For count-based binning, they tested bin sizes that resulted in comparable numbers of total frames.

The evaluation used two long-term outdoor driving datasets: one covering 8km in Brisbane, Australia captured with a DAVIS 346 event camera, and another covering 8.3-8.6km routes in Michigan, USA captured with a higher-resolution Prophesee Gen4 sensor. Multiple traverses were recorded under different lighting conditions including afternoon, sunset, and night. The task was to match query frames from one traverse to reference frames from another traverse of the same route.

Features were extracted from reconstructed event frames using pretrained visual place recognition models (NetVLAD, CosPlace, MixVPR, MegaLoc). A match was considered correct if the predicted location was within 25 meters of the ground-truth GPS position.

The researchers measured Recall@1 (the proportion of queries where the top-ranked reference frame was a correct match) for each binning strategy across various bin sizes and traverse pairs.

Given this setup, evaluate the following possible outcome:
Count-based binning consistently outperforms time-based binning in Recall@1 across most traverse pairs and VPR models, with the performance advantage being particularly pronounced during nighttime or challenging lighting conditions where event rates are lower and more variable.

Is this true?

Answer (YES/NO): NO